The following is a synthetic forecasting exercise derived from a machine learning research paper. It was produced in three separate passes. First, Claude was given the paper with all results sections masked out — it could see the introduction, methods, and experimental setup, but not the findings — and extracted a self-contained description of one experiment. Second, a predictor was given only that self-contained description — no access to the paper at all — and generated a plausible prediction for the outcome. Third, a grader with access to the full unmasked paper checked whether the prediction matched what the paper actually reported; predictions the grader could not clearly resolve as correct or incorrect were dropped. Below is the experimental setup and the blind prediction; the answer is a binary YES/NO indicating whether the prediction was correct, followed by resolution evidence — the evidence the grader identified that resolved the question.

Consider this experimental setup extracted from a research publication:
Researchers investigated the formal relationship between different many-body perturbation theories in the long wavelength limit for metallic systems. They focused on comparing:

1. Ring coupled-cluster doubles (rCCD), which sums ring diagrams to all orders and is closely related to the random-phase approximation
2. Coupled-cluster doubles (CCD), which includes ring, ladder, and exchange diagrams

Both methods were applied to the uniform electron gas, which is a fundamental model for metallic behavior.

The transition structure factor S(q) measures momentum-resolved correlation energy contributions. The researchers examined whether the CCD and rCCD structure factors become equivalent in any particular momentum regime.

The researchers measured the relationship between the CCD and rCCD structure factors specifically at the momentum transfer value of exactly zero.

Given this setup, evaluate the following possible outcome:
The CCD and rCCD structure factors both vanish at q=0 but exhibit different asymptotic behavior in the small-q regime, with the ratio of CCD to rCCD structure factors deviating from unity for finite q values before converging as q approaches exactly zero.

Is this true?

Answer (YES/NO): NO